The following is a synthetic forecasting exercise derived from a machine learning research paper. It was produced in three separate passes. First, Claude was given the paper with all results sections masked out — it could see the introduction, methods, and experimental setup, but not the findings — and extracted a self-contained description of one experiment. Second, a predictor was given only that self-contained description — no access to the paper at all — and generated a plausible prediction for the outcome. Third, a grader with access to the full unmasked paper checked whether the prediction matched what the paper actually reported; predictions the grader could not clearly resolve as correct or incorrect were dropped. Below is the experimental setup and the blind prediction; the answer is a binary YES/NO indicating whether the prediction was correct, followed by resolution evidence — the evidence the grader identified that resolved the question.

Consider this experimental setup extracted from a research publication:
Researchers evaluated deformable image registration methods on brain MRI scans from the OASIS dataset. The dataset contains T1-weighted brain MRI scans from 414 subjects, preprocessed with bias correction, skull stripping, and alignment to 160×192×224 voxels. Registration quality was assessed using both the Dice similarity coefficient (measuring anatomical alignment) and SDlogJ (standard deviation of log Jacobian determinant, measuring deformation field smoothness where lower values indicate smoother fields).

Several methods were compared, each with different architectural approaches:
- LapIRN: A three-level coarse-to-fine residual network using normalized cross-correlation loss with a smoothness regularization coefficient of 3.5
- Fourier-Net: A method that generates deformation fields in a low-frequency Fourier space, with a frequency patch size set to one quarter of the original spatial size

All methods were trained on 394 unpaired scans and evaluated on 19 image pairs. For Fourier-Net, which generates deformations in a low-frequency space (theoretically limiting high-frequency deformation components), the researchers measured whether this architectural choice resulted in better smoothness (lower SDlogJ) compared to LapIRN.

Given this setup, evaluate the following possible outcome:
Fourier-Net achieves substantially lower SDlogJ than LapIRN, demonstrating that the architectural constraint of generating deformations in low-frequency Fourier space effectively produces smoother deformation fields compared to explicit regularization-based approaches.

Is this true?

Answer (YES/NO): NO